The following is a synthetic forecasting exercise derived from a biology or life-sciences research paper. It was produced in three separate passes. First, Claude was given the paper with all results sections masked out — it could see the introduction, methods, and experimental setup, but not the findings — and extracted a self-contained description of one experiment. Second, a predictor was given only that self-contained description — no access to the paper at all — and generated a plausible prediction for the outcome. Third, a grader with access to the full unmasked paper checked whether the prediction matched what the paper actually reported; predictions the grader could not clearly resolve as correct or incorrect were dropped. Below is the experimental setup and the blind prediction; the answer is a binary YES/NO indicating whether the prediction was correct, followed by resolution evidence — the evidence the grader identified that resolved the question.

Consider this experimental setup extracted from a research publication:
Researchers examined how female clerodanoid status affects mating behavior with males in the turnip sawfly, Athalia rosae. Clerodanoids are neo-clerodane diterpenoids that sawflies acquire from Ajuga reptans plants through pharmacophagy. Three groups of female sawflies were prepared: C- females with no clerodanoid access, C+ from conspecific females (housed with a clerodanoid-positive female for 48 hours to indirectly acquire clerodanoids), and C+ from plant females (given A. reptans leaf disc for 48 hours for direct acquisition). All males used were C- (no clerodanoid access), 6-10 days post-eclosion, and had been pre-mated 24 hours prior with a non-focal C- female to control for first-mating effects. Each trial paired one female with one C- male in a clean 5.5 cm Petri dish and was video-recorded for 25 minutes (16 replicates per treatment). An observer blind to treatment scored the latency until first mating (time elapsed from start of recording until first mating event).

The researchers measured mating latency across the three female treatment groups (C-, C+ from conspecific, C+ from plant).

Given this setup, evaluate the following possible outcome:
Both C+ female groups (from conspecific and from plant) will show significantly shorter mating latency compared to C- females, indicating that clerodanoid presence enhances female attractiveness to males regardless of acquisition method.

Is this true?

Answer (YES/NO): NO